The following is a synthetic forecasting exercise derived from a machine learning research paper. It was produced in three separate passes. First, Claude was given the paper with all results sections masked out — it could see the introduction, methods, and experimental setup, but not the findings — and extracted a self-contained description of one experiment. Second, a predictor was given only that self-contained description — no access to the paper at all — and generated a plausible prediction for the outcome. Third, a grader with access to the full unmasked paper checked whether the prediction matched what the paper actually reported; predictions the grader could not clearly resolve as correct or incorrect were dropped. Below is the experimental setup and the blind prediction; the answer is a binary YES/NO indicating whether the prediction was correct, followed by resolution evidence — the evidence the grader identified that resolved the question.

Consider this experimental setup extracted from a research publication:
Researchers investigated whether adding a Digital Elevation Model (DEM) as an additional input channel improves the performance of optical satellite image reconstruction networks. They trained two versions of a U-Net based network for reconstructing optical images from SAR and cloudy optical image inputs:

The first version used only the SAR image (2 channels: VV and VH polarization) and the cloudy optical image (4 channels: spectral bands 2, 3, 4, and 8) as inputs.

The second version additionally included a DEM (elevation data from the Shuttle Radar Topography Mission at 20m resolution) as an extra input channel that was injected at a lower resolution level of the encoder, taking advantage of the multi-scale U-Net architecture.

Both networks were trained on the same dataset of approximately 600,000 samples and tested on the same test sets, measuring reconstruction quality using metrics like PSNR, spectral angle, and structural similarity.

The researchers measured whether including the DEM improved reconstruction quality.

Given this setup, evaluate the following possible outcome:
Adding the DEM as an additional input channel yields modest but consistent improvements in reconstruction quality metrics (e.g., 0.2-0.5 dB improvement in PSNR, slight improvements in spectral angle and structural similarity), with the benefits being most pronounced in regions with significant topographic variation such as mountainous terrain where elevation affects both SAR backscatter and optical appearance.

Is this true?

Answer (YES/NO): NO